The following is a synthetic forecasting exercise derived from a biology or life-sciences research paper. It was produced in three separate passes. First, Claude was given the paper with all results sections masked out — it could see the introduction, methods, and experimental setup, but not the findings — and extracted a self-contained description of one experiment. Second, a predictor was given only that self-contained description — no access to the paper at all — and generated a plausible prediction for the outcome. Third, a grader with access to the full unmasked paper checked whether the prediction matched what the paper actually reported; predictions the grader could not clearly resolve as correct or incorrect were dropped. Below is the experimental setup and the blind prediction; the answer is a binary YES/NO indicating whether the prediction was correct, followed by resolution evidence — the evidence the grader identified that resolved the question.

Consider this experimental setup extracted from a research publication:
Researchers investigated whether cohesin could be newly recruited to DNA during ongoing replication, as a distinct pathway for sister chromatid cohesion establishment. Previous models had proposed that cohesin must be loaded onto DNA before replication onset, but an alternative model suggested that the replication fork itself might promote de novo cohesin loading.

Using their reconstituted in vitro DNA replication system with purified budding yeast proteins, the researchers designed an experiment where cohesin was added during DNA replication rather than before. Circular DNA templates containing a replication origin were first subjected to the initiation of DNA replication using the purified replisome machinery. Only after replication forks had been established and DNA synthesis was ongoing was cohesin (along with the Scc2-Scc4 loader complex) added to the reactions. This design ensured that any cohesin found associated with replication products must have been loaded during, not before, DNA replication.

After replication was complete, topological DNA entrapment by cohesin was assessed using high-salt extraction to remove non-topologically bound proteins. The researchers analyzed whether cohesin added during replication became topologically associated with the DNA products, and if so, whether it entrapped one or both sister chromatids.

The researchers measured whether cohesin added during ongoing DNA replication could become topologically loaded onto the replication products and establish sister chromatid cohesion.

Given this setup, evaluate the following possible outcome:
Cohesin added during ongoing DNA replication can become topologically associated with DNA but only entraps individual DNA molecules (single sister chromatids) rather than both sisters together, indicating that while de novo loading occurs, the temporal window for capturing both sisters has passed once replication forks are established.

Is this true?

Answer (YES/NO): NO